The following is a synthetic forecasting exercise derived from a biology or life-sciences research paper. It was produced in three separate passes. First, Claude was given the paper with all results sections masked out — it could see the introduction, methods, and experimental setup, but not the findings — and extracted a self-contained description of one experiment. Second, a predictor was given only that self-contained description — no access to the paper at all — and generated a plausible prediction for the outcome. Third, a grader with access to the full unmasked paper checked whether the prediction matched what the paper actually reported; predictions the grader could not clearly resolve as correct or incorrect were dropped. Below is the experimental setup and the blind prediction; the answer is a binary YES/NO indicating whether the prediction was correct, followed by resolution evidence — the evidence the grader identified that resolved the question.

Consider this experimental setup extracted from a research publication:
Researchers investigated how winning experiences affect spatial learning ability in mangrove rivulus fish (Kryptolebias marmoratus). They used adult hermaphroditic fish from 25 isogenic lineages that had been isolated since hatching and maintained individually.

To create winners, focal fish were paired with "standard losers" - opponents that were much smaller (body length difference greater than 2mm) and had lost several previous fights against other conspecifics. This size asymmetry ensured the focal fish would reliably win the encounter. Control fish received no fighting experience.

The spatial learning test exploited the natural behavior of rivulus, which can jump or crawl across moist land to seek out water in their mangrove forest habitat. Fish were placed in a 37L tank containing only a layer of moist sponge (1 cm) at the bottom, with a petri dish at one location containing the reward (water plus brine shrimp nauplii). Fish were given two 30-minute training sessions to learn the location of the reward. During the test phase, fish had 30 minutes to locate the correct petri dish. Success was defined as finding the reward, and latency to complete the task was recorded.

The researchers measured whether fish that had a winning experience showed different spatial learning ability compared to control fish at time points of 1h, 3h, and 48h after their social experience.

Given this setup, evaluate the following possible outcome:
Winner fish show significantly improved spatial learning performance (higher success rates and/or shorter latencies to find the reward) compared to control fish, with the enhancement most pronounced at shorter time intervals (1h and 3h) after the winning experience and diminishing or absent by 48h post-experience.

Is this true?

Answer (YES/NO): NO